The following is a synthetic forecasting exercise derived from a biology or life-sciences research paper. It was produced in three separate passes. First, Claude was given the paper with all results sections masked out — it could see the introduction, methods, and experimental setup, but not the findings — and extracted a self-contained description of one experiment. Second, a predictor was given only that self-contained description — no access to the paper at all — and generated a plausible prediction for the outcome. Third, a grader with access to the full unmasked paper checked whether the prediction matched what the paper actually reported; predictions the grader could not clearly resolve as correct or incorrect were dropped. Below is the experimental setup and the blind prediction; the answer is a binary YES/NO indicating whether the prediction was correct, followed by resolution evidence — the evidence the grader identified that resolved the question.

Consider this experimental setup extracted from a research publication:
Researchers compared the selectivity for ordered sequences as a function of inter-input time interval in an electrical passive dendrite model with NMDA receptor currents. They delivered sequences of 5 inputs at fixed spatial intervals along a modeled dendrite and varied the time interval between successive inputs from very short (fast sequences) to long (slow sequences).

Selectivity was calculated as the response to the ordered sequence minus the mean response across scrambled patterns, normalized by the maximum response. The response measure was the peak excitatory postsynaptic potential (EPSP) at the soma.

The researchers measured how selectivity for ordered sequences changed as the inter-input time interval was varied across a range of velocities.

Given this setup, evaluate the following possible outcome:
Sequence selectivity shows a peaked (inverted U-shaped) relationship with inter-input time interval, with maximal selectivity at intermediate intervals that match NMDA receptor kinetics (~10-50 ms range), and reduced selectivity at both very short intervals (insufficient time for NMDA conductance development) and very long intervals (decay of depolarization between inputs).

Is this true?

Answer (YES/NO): NO